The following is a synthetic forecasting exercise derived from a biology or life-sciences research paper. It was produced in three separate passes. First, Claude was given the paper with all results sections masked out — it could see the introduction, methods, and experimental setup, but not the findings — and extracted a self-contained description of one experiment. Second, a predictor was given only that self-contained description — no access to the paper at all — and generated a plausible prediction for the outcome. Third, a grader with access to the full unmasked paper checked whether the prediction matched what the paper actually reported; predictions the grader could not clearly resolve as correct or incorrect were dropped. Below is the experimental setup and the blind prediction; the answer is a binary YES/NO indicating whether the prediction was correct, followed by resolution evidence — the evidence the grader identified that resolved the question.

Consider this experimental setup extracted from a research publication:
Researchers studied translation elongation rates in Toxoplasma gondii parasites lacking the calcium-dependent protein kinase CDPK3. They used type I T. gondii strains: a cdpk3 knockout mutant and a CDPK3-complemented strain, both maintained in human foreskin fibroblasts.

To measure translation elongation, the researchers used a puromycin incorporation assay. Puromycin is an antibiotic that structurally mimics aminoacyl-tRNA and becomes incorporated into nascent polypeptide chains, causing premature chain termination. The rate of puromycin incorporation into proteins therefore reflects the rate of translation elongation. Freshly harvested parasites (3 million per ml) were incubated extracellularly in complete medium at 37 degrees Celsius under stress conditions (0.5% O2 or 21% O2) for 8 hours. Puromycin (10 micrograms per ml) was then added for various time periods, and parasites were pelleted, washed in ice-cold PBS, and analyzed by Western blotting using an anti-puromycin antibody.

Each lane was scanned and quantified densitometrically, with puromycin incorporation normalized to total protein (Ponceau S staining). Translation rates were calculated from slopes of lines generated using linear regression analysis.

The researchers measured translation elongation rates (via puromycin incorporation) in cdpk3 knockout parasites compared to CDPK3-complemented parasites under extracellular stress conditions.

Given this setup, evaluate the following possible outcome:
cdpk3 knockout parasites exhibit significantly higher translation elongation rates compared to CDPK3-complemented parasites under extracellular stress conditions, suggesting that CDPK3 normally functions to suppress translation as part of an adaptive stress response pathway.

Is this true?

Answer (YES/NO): YES